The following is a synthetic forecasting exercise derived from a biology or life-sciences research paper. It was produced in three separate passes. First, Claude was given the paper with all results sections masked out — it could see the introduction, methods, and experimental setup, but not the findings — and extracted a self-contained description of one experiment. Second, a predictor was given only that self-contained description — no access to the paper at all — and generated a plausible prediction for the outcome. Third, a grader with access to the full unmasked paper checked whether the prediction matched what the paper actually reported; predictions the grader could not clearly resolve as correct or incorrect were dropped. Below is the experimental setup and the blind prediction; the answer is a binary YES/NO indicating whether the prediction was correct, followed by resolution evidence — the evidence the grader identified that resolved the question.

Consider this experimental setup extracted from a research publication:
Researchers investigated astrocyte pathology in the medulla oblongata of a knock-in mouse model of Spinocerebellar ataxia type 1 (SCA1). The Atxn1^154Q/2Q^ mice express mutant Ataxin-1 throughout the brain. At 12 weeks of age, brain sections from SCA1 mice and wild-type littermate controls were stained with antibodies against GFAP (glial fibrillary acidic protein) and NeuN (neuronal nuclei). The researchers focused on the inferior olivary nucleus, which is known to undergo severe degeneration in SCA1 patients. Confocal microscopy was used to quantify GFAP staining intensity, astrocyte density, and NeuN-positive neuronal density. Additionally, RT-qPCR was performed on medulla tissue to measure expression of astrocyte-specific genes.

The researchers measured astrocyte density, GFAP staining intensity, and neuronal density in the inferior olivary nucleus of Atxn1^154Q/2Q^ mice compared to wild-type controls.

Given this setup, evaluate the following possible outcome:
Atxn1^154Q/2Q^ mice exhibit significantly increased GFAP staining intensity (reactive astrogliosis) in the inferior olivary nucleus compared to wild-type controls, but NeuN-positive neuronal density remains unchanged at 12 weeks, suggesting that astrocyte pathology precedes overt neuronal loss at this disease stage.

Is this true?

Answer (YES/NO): NO